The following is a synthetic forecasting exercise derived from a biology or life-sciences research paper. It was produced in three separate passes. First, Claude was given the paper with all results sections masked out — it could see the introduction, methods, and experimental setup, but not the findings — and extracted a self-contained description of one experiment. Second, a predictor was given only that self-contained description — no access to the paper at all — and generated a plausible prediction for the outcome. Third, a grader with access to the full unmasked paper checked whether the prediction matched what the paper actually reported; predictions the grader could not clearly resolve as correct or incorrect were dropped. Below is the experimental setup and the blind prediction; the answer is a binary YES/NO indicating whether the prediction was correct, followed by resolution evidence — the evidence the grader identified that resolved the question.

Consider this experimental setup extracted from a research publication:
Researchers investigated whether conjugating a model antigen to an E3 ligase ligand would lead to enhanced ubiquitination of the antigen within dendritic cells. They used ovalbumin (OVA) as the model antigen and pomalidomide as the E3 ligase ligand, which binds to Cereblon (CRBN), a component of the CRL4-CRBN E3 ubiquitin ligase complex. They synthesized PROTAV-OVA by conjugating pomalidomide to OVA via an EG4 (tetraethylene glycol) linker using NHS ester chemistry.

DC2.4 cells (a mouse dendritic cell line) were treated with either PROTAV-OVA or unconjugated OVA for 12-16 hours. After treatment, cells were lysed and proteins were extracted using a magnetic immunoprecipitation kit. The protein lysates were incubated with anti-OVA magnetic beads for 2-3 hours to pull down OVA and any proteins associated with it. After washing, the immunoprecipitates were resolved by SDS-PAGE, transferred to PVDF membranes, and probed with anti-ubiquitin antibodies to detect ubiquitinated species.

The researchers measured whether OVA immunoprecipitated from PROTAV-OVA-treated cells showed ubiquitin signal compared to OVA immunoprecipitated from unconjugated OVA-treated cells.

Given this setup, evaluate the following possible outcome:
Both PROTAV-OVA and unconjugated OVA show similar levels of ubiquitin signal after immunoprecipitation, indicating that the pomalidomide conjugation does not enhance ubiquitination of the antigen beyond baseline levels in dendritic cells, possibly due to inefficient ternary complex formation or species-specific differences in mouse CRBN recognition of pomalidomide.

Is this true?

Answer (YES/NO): NO